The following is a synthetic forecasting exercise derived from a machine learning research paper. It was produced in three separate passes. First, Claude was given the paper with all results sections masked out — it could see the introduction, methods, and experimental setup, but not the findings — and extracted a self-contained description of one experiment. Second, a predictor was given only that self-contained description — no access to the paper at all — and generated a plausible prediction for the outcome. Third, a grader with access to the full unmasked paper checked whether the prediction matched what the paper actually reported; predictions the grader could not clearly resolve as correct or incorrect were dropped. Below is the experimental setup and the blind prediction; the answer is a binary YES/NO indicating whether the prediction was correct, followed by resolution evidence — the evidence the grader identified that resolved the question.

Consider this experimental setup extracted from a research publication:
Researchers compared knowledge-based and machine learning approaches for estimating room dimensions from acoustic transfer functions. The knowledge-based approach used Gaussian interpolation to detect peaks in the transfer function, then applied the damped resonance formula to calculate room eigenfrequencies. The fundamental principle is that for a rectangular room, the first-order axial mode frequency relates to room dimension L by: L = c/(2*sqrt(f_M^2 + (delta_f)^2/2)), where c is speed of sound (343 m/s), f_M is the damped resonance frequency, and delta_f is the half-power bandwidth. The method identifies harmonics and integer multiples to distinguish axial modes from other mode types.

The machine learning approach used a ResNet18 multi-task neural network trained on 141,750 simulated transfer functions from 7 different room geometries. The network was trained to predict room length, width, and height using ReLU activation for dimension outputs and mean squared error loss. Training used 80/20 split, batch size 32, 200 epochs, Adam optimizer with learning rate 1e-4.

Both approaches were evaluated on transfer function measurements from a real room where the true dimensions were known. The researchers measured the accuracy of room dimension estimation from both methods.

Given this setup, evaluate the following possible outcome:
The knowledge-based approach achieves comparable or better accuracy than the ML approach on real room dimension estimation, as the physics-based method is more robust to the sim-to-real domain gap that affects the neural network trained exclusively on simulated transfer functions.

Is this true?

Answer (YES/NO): YES